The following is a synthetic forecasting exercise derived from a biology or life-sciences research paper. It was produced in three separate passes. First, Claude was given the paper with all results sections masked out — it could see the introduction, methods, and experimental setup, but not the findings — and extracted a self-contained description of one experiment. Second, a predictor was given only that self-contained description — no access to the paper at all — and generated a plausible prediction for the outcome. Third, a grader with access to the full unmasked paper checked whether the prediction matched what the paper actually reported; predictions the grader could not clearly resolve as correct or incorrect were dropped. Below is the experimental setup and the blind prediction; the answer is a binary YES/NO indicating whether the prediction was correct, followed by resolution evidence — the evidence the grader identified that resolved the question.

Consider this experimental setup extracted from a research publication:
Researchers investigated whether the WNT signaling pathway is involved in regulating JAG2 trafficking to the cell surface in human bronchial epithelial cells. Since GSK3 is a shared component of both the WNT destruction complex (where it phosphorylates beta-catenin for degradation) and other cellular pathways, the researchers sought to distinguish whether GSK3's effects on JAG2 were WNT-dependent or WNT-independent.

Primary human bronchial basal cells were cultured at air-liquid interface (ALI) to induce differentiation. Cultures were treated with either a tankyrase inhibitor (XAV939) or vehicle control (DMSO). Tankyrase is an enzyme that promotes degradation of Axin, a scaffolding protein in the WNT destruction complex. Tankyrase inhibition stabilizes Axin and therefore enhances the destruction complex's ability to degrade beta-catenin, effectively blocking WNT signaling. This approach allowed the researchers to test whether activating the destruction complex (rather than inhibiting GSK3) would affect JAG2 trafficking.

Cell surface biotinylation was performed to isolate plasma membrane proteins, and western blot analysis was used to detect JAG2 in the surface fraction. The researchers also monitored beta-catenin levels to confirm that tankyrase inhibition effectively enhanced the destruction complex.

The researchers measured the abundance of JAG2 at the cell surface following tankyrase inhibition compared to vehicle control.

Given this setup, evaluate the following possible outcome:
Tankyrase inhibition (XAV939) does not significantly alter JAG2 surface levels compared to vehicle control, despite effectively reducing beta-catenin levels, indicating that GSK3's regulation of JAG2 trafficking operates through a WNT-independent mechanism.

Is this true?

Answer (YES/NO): NO